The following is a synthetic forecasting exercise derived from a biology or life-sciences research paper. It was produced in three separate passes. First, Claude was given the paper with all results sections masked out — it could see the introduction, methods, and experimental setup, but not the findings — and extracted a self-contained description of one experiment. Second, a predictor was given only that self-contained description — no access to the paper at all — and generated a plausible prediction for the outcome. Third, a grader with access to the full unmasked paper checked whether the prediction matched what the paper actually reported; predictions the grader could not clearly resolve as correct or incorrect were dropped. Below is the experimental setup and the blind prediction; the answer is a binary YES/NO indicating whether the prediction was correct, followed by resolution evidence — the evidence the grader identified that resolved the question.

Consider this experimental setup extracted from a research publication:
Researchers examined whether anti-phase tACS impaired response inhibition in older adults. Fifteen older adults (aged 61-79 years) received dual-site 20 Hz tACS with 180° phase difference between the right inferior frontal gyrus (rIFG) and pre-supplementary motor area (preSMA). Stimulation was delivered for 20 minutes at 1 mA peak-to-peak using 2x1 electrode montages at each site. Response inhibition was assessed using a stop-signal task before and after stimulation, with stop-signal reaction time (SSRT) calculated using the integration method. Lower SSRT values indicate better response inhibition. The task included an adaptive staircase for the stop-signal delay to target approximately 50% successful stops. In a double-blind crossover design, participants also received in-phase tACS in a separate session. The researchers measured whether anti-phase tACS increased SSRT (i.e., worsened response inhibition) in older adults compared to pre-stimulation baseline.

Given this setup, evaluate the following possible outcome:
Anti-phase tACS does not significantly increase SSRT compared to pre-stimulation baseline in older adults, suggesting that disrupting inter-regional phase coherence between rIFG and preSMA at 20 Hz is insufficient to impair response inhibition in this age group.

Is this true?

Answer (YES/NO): YES